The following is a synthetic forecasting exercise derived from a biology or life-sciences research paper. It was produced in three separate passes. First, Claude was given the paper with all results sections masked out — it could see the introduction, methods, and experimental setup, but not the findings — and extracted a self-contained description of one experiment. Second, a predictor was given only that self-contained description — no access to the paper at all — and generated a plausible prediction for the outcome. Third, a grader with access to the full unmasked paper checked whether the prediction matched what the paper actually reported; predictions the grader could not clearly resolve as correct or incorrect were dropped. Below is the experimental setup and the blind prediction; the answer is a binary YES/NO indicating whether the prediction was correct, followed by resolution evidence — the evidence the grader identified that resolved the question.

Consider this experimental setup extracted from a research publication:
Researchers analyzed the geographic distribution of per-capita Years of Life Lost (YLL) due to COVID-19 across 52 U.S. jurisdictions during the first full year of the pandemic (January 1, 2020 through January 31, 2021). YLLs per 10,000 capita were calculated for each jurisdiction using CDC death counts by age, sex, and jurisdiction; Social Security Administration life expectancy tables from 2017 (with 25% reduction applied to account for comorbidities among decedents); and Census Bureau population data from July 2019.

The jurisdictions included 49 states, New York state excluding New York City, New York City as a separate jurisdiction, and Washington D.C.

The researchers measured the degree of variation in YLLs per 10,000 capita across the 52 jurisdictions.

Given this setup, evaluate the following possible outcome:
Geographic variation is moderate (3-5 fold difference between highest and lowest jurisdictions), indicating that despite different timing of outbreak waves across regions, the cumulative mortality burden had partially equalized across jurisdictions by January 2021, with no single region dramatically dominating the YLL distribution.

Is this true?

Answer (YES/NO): NO